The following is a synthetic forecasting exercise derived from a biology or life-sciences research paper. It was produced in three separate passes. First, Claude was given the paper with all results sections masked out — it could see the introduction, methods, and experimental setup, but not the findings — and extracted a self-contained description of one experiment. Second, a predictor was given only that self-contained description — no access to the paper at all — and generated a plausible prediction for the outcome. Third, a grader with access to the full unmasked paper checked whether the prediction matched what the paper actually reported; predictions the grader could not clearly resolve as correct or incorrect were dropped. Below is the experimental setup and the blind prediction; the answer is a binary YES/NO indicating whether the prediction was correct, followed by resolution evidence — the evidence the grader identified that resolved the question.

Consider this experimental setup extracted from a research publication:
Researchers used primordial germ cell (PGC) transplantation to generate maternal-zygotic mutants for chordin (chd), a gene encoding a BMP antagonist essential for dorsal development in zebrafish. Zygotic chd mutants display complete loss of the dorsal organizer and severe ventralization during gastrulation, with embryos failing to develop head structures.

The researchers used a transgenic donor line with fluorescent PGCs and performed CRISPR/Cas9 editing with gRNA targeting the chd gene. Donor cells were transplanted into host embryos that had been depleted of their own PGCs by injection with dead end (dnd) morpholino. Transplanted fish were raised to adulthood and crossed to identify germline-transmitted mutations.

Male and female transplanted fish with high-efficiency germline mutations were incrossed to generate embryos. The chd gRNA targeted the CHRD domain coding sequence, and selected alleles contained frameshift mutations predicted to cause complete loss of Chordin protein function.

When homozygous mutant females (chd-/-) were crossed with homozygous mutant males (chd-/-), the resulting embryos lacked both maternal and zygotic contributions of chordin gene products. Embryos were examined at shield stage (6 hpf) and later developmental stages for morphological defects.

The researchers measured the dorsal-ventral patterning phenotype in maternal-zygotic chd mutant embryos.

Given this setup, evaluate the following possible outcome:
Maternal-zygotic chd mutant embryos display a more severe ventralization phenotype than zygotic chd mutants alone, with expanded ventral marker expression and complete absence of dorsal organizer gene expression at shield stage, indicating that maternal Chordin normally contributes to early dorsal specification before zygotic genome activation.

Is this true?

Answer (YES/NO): YES